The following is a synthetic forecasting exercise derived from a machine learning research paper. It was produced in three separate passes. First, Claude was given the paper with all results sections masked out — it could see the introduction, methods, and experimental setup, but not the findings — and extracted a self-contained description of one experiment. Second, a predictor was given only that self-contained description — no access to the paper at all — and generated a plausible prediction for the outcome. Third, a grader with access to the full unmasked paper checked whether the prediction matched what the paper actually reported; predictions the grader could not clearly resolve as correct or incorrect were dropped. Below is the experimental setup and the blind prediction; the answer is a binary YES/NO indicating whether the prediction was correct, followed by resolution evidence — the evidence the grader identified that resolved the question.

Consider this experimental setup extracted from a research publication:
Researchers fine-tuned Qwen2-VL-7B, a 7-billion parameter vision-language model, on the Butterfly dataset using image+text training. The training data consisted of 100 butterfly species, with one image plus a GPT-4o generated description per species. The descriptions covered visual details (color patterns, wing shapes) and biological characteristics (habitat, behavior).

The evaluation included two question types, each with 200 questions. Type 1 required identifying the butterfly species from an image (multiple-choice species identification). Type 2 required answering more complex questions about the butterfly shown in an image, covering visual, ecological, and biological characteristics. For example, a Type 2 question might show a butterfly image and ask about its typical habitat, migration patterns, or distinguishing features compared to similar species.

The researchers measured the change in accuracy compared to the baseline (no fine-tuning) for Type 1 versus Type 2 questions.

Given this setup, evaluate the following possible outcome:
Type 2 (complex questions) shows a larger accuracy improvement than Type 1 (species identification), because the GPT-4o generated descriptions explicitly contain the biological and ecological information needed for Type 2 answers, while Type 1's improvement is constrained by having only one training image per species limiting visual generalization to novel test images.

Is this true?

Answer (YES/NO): NO